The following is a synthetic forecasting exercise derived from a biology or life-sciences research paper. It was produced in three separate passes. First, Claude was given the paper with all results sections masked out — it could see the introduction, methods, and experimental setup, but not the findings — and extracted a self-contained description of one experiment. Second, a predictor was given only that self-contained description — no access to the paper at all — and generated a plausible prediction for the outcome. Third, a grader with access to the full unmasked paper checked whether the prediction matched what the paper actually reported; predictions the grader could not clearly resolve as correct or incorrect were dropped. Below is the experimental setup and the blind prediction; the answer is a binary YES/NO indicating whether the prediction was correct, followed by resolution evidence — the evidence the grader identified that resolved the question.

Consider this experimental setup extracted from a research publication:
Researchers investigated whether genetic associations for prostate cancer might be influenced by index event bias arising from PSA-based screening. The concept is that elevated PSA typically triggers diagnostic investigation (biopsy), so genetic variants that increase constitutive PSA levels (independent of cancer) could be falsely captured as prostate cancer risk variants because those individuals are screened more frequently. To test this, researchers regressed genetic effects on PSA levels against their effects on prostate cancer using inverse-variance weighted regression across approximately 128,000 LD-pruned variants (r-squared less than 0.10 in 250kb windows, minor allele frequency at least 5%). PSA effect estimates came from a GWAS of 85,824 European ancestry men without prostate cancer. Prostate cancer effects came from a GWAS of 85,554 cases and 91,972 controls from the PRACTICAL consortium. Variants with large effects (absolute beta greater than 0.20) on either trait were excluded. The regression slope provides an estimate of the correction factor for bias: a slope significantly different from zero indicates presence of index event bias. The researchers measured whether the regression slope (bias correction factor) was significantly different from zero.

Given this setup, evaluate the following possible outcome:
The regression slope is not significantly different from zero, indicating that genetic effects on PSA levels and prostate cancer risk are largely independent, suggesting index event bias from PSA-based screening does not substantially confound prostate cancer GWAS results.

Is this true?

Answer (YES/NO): NO